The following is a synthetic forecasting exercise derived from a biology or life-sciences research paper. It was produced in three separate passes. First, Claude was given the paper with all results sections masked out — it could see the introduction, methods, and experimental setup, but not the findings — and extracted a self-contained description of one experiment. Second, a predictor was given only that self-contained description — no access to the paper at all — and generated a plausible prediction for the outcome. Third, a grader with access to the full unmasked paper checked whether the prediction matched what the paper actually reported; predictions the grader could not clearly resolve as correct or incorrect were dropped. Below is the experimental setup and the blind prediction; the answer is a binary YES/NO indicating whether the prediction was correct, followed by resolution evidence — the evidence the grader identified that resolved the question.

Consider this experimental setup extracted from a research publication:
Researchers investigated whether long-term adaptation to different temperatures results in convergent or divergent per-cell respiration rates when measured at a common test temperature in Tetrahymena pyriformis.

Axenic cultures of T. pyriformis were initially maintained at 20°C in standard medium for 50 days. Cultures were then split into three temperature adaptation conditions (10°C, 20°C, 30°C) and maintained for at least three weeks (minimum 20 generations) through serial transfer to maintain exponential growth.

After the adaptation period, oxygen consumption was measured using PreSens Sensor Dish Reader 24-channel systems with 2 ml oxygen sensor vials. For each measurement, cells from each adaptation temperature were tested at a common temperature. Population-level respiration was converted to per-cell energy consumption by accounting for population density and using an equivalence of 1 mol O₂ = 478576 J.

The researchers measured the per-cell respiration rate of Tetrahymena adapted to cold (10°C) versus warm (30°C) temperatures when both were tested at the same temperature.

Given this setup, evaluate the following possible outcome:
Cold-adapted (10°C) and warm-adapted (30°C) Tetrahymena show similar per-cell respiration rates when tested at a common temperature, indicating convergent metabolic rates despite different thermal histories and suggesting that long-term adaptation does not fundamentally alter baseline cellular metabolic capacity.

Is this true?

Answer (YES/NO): NO